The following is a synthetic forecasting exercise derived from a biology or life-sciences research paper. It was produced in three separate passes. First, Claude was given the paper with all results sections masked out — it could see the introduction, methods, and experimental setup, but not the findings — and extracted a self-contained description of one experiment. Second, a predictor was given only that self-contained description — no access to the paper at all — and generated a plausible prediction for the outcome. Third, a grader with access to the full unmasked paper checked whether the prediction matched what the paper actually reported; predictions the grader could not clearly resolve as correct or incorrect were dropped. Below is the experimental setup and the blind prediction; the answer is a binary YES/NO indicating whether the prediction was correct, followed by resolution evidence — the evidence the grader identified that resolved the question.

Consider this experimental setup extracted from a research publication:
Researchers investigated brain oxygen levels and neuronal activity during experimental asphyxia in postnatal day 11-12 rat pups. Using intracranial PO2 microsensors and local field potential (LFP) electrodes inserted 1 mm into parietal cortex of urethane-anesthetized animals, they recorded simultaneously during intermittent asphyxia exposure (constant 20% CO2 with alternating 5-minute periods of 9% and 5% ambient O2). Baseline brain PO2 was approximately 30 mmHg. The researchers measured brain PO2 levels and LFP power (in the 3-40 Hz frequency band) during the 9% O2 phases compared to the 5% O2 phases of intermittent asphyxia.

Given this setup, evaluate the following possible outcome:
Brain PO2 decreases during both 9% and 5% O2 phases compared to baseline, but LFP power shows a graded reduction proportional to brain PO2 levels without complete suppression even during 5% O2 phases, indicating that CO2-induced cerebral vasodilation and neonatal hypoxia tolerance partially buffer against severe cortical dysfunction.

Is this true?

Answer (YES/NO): NO